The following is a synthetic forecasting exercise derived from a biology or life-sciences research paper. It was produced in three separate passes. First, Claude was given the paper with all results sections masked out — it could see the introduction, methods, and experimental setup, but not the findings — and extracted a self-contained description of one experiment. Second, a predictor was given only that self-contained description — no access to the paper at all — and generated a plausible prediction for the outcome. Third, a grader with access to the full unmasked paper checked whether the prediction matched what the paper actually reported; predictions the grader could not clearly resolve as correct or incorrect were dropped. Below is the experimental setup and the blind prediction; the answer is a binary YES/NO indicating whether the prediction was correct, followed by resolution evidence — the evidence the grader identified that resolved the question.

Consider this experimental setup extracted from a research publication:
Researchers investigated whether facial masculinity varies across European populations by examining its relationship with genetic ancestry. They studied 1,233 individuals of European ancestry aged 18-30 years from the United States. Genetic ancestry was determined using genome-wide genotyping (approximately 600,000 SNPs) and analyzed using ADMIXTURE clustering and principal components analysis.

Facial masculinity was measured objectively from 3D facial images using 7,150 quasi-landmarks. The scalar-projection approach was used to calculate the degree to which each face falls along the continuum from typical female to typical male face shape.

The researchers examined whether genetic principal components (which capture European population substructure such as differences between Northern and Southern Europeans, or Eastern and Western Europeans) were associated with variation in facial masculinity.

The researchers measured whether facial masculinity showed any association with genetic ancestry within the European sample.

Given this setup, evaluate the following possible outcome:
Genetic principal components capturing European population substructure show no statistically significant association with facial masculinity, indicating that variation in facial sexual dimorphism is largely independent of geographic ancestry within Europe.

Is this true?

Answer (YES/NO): NO